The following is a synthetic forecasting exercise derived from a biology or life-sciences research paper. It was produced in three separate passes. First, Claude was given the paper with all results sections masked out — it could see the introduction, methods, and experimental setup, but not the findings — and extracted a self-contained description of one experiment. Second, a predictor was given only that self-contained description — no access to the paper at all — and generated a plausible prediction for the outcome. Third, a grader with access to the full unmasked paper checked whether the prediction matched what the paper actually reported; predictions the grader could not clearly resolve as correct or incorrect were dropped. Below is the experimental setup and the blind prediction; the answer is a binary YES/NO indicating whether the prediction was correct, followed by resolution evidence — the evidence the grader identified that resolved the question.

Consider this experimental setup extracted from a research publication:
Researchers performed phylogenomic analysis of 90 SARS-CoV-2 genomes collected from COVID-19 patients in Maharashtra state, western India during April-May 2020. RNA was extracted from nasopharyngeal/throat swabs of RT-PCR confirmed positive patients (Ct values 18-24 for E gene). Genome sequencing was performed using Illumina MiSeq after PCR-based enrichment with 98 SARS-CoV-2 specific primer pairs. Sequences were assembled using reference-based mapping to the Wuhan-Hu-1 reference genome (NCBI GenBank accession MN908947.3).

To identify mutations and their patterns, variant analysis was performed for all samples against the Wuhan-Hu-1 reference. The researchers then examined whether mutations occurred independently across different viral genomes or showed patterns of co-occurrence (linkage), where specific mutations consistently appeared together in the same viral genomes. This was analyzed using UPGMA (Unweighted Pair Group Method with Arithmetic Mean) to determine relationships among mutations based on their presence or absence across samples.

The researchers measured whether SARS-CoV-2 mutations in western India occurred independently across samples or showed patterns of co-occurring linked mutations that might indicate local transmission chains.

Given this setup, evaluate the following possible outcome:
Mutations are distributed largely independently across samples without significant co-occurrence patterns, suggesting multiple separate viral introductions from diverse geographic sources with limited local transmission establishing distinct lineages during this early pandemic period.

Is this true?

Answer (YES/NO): NO